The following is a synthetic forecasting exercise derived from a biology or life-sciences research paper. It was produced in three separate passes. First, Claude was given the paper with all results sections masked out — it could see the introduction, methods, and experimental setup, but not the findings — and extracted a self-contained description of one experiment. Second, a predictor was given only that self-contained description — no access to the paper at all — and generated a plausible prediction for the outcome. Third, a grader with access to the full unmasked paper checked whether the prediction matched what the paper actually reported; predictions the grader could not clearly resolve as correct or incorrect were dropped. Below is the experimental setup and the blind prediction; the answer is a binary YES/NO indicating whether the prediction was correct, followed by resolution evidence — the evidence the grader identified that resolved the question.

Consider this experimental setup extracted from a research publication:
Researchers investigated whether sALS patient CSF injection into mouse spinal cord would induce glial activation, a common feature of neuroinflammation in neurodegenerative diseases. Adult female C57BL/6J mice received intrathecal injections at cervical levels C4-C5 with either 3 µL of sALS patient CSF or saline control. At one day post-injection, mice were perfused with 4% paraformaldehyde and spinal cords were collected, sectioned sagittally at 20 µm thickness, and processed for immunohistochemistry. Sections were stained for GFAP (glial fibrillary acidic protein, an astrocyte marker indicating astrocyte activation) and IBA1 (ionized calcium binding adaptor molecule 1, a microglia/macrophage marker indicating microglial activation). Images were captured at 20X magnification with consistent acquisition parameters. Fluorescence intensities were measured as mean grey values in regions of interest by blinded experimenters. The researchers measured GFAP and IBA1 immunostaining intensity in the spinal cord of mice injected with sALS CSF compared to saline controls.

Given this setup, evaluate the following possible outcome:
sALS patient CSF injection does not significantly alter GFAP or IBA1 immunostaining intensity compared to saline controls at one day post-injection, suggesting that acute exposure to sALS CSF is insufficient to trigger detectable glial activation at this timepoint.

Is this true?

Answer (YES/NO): NO